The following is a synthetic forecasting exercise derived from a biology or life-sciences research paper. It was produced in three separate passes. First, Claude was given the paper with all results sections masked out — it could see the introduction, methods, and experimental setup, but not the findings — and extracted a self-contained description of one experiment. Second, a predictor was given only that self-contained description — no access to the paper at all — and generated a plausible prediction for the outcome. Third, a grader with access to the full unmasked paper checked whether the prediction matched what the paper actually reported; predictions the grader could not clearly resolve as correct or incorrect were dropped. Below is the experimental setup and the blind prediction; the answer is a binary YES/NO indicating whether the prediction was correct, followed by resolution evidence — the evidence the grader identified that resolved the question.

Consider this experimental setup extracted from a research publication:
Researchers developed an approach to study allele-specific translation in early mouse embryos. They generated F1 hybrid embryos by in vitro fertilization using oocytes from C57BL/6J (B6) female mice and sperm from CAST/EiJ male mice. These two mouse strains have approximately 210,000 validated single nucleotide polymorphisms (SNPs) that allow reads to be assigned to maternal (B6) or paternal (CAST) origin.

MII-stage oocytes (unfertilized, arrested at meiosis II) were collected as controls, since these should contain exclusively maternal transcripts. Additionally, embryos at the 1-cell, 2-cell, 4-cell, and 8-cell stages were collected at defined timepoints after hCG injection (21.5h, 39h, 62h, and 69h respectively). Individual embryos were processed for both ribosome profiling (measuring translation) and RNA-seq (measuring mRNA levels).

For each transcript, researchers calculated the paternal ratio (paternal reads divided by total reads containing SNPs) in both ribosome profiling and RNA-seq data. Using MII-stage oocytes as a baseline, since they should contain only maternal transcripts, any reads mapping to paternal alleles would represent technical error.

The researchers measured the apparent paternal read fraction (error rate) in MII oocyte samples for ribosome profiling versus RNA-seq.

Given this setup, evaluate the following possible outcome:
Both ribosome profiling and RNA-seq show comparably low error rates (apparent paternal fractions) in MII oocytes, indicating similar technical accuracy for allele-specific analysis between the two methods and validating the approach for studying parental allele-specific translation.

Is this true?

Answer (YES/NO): NO